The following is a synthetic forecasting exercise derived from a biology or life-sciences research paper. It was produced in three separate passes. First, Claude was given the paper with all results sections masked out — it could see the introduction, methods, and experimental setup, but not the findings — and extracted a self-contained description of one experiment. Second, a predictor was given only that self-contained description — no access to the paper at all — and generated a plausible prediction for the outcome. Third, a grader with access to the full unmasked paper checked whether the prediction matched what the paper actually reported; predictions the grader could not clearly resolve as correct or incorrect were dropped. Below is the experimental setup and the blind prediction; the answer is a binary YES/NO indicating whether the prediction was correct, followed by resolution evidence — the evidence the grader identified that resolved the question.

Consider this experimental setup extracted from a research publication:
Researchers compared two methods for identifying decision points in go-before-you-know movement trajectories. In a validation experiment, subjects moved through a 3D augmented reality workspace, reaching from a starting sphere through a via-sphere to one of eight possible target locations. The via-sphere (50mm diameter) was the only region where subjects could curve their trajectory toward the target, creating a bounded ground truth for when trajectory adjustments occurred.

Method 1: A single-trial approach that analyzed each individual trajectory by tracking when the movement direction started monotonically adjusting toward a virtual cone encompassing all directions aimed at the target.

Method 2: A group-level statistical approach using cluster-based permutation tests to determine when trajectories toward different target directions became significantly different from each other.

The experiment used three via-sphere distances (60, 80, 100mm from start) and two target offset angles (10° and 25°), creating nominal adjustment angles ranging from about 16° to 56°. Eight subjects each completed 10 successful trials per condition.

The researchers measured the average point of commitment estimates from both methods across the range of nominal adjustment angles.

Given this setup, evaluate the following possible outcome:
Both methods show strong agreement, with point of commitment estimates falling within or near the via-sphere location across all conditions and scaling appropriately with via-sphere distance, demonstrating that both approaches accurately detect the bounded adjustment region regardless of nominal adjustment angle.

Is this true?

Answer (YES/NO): NO